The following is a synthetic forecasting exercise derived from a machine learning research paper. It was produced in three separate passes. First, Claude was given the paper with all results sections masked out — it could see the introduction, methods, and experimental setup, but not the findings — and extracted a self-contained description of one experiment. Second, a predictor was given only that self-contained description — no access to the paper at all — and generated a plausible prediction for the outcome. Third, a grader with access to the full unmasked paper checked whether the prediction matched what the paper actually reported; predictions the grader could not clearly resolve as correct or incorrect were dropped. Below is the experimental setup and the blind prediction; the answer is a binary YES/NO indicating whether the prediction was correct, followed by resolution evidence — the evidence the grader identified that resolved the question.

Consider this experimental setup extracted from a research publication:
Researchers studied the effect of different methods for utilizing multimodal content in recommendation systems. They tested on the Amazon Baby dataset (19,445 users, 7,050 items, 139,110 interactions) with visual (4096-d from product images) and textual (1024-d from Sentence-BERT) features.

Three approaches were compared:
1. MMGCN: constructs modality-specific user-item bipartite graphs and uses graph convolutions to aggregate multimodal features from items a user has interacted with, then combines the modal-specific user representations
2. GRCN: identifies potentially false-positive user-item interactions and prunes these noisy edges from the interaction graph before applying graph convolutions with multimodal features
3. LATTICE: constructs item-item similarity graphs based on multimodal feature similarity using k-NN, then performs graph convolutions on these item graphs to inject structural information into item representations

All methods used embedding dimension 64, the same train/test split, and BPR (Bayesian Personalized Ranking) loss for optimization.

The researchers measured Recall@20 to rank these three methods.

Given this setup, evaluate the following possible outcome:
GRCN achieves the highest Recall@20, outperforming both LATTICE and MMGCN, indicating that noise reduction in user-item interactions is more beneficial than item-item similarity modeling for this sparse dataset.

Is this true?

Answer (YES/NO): NO